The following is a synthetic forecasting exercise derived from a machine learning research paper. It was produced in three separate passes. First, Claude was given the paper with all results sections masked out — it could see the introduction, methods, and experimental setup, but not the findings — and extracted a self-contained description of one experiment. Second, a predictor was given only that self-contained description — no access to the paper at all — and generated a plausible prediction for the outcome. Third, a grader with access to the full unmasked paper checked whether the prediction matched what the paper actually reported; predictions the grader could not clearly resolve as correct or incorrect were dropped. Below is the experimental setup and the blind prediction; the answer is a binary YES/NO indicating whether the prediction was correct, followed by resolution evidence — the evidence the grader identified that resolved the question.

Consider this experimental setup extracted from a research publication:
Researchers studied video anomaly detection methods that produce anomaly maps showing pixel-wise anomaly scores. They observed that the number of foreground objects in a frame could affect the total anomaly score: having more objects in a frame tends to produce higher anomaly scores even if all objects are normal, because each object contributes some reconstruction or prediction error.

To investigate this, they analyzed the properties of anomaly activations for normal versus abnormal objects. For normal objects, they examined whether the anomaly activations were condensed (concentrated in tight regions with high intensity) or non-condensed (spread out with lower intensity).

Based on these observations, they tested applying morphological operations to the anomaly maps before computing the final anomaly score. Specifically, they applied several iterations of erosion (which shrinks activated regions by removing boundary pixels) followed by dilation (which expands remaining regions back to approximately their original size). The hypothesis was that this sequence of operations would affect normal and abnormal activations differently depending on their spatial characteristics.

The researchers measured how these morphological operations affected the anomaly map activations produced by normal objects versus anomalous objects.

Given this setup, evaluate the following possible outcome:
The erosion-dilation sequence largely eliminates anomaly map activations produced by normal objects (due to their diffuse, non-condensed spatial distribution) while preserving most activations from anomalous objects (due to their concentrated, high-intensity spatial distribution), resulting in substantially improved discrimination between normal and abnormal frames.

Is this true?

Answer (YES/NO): NO